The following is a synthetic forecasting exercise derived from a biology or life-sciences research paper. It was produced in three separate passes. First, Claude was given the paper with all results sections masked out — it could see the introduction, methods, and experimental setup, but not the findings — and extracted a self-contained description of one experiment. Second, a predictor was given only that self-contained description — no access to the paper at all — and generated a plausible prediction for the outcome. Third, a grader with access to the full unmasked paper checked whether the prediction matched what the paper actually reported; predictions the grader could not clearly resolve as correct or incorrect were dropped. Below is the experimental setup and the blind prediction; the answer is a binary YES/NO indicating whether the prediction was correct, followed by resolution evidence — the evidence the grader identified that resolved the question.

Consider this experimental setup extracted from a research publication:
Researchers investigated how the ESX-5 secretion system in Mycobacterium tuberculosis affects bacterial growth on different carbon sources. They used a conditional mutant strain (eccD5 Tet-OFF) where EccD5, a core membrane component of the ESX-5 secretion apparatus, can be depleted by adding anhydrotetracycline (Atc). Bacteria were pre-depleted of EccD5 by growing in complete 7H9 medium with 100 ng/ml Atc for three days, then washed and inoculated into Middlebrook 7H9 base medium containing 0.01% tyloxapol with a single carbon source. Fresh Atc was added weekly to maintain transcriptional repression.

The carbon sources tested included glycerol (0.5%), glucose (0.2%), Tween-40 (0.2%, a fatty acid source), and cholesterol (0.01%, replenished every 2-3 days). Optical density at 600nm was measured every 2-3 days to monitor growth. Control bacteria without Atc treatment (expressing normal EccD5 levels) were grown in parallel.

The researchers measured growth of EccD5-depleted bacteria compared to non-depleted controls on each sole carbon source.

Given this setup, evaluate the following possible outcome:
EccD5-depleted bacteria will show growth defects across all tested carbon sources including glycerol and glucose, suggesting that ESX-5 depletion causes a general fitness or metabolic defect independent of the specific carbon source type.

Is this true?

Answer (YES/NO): NO